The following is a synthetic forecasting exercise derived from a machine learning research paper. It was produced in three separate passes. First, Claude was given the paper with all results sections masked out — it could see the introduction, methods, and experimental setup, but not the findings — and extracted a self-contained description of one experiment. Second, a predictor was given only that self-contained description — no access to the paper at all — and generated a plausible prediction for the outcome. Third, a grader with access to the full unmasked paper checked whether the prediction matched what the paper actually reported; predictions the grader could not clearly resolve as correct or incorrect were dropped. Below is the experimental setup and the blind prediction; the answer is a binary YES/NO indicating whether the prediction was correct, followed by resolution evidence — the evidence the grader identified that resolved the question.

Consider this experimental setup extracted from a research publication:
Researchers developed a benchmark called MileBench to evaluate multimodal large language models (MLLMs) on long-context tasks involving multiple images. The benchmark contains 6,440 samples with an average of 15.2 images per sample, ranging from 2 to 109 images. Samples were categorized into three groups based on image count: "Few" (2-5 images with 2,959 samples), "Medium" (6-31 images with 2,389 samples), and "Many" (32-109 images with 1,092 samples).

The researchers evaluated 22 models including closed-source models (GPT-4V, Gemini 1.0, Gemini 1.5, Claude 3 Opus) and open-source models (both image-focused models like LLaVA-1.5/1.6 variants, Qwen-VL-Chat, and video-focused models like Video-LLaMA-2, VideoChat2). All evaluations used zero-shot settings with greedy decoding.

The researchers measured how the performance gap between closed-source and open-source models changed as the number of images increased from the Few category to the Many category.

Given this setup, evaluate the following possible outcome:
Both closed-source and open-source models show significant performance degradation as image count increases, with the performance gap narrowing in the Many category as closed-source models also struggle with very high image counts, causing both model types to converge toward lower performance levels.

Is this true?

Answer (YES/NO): NO